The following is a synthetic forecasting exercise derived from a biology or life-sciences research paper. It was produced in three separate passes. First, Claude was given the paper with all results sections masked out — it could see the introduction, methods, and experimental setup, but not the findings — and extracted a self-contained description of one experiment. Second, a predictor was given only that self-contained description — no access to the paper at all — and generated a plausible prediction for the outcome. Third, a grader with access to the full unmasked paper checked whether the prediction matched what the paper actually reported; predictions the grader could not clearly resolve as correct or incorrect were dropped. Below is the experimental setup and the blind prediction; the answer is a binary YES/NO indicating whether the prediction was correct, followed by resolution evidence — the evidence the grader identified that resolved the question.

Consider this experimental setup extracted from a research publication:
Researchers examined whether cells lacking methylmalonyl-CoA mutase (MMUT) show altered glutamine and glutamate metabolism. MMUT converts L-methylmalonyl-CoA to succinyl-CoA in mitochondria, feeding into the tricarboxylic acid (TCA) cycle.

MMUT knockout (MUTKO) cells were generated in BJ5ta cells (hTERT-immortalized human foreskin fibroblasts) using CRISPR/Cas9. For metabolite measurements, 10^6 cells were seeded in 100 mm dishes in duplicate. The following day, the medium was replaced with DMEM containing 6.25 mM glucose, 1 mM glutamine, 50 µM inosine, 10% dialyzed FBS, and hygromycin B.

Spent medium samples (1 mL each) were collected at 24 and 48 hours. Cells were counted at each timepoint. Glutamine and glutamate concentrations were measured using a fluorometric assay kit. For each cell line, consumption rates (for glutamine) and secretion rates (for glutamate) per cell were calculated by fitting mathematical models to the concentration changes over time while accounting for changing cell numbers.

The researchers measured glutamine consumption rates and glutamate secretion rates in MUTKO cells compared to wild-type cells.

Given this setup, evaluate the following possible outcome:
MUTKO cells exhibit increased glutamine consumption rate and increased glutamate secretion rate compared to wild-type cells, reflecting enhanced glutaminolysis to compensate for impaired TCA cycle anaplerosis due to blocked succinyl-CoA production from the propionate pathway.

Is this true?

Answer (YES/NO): NO